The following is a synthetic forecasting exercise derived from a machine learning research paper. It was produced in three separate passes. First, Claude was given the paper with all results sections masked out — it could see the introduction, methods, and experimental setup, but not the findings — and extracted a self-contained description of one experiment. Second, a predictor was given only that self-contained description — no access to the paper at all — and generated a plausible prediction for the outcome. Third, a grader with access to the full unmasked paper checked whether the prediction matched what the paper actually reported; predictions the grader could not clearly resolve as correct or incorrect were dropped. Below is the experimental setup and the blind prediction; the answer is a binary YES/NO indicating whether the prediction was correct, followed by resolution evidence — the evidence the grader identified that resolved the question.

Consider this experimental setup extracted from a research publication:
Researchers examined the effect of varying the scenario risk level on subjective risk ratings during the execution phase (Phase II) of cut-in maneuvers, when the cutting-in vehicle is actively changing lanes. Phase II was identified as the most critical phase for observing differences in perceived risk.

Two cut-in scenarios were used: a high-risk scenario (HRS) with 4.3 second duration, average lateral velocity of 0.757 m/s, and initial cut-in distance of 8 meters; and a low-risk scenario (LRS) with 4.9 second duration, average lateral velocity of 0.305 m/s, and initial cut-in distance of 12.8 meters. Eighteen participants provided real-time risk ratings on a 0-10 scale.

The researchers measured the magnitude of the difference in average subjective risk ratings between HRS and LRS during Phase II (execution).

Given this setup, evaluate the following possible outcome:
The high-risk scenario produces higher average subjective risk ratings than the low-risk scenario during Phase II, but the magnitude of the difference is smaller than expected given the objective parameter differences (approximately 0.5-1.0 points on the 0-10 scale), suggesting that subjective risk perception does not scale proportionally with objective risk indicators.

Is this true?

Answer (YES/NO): NO